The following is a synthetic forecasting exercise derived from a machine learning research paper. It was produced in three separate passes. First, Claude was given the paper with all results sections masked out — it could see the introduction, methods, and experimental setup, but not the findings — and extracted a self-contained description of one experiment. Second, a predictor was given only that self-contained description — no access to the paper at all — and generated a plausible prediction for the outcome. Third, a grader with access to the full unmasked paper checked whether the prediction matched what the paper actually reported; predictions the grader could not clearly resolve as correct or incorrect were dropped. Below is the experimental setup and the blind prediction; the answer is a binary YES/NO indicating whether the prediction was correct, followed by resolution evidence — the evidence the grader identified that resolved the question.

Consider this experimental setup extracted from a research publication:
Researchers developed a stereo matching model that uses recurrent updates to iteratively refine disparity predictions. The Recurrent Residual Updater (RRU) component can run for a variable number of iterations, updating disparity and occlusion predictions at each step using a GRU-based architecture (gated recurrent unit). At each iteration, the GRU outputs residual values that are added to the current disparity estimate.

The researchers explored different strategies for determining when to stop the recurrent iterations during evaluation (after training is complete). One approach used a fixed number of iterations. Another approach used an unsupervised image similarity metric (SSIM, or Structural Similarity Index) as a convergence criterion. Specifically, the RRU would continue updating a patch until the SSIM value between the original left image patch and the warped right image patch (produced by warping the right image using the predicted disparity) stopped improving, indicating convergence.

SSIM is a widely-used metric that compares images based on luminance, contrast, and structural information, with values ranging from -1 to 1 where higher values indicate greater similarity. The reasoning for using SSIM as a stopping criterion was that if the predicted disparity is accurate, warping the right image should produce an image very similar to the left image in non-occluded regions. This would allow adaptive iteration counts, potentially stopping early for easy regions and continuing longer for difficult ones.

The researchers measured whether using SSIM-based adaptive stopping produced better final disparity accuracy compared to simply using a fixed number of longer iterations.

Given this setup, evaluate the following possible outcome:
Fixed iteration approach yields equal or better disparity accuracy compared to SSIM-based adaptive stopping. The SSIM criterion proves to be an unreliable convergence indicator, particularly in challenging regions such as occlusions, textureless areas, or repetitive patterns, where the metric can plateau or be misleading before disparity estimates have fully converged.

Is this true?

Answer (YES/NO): YES